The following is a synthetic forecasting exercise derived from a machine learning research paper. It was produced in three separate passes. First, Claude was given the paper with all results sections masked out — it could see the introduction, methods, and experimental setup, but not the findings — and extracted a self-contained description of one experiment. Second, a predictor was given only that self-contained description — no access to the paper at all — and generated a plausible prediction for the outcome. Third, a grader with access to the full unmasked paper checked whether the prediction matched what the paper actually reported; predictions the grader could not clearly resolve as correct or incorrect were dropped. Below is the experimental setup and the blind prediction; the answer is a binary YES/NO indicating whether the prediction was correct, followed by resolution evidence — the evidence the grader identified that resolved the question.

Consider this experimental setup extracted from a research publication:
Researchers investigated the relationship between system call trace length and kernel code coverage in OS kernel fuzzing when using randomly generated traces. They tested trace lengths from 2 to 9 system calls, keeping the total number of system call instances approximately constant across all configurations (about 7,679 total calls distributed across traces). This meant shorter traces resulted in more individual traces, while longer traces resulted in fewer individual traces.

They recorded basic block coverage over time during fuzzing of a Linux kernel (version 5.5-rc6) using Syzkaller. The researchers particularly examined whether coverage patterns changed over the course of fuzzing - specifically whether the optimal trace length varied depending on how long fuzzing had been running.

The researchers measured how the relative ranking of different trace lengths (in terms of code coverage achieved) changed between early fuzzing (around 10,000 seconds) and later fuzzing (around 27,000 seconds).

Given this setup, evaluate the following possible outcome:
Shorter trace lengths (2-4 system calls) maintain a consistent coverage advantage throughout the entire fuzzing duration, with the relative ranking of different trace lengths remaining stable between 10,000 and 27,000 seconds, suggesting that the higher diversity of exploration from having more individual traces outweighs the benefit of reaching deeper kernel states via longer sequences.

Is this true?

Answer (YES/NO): NO